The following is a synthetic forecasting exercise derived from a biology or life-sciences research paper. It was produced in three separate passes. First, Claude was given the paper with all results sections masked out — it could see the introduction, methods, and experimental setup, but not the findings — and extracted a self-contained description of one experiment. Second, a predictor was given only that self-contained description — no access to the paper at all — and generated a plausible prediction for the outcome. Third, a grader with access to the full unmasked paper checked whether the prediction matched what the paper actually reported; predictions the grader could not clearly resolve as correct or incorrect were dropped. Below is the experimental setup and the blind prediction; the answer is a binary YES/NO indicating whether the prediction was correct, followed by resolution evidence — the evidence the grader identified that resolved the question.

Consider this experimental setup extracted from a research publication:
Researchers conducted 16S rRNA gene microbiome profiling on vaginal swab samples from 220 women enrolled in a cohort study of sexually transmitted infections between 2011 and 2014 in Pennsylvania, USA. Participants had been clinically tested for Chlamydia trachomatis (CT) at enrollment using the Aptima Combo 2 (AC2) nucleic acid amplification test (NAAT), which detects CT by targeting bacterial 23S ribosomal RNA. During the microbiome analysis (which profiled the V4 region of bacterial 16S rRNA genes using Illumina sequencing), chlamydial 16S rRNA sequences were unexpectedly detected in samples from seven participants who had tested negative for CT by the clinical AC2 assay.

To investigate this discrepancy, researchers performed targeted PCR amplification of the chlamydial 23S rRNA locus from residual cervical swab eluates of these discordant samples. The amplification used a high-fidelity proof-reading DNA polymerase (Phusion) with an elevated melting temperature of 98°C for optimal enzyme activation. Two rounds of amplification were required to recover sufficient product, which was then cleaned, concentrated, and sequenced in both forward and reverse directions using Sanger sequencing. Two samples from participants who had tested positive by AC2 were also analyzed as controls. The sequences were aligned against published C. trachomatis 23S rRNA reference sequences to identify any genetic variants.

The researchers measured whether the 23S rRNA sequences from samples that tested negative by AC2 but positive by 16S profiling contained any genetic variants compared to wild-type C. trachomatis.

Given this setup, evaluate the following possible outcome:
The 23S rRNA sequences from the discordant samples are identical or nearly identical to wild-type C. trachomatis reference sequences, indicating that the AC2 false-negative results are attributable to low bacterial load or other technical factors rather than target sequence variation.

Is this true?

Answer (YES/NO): NO